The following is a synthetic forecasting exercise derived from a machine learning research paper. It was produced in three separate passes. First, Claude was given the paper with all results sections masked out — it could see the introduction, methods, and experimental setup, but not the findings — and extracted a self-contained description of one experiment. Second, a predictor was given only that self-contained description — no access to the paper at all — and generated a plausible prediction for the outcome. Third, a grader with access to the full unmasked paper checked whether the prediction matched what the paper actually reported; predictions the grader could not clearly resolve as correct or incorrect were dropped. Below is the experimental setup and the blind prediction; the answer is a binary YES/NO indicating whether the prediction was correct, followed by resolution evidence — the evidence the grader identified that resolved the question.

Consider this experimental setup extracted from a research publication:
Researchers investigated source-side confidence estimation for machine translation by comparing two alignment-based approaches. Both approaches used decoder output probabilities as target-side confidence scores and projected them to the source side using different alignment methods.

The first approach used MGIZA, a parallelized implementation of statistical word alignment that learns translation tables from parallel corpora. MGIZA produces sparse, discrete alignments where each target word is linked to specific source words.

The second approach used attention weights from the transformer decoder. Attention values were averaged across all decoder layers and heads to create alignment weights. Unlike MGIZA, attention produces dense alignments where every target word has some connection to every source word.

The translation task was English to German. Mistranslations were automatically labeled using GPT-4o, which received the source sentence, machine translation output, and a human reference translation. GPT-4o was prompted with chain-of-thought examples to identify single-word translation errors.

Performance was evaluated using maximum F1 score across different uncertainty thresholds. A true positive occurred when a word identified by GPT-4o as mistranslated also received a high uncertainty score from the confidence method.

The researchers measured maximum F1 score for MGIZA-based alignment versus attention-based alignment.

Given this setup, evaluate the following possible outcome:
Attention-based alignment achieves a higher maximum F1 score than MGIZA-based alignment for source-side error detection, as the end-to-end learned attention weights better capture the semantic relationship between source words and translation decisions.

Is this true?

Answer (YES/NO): NO